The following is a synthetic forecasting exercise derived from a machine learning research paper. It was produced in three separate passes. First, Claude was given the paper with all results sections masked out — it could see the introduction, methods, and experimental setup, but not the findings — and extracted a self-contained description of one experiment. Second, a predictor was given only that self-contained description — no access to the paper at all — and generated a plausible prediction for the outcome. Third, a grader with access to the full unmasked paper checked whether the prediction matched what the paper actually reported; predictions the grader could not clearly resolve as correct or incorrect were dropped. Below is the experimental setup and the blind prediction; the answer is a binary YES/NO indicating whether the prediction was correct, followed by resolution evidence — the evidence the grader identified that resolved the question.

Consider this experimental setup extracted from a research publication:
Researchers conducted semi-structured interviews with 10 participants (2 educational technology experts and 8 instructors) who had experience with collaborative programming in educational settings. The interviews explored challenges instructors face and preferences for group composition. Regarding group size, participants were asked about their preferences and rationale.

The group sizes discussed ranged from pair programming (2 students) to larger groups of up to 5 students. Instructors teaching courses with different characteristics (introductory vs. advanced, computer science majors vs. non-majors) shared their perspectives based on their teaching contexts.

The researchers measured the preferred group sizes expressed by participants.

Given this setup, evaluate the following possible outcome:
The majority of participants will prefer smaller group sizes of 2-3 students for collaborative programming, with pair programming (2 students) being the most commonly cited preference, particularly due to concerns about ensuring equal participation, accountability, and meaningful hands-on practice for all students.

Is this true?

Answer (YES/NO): NO